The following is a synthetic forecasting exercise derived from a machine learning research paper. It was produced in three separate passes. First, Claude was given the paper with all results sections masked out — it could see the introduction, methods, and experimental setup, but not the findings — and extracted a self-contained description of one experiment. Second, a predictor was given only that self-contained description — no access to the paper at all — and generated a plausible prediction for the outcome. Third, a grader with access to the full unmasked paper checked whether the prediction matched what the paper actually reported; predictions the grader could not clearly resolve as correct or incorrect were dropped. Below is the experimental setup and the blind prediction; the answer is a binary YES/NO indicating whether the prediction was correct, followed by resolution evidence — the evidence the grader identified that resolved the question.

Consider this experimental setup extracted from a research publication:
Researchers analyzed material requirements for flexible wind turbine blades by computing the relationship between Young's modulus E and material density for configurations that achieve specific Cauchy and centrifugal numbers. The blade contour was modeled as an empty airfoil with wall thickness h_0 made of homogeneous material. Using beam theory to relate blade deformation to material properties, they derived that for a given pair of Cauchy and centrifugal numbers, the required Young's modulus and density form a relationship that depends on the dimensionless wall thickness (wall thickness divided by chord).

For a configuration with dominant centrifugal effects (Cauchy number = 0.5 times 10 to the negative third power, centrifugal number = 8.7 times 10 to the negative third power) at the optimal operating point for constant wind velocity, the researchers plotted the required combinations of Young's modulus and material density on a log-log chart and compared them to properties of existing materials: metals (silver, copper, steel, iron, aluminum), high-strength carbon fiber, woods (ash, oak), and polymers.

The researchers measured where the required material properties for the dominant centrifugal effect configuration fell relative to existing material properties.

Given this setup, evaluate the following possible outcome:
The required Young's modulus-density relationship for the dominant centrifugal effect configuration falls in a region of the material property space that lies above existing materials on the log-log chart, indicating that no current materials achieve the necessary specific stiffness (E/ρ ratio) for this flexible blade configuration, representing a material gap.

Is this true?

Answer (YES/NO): NO